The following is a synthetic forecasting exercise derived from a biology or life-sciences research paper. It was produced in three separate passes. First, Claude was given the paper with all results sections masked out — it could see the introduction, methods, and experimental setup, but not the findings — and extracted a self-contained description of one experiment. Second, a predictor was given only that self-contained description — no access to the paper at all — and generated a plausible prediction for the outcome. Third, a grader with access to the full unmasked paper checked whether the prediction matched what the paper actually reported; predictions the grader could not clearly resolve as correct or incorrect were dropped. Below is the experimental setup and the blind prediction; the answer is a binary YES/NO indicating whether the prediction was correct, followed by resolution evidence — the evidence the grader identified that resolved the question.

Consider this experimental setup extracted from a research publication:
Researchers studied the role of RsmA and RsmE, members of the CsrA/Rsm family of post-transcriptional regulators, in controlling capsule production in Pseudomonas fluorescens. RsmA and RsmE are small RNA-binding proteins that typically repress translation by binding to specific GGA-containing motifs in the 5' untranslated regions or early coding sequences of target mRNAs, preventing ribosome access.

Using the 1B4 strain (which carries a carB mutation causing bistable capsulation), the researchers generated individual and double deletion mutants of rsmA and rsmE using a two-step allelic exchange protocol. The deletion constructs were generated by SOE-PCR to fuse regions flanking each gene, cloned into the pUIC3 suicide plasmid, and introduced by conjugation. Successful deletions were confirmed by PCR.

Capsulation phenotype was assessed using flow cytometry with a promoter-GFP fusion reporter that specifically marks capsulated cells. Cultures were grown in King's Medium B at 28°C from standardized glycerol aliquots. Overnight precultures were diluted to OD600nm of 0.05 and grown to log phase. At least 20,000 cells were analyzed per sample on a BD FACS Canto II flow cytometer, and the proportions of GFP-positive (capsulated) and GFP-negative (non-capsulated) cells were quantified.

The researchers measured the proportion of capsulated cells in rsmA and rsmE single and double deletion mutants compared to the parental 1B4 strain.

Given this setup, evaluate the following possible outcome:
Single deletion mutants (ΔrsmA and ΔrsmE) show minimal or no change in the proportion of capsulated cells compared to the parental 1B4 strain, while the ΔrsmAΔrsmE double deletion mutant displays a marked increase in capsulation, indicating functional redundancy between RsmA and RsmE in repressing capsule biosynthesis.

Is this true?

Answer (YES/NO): NO